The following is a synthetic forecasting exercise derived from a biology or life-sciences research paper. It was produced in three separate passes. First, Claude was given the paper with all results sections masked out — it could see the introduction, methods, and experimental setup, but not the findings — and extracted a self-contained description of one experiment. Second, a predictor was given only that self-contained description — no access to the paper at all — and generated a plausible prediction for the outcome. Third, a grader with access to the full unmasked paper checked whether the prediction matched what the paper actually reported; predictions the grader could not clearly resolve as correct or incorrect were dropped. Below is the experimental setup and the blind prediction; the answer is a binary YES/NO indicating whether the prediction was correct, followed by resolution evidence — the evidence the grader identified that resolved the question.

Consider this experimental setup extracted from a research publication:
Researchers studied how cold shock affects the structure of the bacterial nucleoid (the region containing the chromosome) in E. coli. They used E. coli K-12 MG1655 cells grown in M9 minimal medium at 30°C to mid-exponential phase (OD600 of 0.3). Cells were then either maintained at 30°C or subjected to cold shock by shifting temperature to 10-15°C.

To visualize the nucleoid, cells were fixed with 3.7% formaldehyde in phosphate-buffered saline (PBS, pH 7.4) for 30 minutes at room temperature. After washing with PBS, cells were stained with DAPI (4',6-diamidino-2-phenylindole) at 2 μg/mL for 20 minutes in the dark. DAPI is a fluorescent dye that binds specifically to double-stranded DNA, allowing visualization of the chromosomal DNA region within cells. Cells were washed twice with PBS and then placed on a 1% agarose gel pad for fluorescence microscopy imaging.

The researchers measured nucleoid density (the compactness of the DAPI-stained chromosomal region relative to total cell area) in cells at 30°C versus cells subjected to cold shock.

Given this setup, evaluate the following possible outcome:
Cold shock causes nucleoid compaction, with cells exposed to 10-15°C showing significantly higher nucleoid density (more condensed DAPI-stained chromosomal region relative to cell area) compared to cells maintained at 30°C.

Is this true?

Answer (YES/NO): YES